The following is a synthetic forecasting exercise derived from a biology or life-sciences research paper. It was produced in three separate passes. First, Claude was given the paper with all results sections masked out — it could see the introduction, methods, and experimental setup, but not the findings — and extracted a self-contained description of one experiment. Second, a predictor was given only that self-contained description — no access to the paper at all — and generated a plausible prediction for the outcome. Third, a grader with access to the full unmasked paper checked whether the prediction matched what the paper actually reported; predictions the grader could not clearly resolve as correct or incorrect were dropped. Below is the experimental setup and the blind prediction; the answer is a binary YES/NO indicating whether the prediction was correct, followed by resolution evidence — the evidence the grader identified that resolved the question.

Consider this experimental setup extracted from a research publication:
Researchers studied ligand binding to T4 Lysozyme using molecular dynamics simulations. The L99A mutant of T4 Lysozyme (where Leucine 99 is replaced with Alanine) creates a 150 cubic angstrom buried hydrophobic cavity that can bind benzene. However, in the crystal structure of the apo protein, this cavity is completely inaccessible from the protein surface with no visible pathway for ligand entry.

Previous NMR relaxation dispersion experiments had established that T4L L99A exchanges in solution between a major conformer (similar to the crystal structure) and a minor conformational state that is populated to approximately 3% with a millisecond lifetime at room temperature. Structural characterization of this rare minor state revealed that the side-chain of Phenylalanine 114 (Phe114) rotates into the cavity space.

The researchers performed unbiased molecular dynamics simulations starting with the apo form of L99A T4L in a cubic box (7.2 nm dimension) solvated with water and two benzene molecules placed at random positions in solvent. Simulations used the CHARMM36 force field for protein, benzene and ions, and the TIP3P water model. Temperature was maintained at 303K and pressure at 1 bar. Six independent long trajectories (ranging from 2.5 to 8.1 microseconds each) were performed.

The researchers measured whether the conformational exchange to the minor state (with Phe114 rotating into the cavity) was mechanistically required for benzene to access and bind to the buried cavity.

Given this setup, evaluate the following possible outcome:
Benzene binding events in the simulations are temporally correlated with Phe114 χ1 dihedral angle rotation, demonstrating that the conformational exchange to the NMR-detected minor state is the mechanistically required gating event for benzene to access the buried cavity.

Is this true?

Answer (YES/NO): NO